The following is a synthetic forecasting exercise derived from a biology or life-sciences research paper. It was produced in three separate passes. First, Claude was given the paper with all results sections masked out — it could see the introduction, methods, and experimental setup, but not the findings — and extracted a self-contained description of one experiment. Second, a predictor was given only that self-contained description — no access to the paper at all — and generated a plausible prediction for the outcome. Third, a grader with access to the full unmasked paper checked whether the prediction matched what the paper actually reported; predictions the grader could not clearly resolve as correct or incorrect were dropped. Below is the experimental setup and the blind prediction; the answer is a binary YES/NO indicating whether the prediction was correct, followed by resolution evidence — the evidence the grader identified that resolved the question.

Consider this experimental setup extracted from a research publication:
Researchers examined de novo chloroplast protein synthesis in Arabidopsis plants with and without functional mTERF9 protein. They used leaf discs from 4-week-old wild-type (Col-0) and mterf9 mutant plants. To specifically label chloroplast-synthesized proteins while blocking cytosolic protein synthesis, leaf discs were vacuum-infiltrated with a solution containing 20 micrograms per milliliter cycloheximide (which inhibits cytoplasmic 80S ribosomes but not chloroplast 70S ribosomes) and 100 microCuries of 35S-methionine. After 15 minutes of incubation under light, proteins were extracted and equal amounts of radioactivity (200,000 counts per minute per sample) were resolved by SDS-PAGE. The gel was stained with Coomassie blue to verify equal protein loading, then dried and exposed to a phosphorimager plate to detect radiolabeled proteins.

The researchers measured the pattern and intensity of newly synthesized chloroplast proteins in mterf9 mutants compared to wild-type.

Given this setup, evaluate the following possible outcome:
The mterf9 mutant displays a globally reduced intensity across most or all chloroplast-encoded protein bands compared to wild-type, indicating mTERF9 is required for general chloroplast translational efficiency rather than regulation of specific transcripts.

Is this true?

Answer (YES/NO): YES